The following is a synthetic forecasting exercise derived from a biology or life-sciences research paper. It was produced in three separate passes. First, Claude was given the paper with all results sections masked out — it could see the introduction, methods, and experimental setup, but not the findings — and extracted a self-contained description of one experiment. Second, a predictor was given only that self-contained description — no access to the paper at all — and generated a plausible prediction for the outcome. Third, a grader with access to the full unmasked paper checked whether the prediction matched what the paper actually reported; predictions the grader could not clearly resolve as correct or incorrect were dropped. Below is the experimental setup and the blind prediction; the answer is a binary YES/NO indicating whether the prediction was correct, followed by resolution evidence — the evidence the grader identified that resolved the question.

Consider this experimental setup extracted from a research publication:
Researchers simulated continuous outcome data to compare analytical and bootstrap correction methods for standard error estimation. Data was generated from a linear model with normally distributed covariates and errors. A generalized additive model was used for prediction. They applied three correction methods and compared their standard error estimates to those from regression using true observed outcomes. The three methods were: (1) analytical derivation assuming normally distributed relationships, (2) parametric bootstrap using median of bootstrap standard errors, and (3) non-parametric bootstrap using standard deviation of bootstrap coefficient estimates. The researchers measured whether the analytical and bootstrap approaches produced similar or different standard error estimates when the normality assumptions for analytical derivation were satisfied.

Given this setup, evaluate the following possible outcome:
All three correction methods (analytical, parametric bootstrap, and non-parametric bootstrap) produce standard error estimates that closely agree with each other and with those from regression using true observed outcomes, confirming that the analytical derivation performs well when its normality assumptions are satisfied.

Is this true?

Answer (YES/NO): YES